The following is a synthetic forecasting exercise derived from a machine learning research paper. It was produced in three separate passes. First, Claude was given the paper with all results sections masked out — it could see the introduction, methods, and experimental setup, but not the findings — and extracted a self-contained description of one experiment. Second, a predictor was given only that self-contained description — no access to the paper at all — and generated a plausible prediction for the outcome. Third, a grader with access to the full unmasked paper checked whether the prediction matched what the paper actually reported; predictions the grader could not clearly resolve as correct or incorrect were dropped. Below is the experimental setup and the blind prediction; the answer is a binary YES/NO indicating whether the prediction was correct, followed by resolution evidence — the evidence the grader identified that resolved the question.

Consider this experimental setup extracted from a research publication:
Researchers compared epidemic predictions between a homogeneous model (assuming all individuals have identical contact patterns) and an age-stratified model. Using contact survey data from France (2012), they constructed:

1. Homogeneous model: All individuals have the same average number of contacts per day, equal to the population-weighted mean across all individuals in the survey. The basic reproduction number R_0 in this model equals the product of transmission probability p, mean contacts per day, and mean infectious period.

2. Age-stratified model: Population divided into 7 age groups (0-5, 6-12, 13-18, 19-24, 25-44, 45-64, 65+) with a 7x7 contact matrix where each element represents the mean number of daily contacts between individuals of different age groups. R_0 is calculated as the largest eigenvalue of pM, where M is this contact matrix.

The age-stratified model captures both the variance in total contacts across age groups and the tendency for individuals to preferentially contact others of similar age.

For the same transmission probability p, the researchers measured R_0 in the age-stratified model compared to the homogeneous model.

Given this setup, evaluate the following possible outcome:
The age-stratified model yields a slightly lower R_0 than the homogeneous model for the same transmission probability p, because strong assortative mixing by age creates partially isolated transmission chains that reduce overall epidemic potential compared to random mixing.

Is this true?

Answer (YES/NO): NO